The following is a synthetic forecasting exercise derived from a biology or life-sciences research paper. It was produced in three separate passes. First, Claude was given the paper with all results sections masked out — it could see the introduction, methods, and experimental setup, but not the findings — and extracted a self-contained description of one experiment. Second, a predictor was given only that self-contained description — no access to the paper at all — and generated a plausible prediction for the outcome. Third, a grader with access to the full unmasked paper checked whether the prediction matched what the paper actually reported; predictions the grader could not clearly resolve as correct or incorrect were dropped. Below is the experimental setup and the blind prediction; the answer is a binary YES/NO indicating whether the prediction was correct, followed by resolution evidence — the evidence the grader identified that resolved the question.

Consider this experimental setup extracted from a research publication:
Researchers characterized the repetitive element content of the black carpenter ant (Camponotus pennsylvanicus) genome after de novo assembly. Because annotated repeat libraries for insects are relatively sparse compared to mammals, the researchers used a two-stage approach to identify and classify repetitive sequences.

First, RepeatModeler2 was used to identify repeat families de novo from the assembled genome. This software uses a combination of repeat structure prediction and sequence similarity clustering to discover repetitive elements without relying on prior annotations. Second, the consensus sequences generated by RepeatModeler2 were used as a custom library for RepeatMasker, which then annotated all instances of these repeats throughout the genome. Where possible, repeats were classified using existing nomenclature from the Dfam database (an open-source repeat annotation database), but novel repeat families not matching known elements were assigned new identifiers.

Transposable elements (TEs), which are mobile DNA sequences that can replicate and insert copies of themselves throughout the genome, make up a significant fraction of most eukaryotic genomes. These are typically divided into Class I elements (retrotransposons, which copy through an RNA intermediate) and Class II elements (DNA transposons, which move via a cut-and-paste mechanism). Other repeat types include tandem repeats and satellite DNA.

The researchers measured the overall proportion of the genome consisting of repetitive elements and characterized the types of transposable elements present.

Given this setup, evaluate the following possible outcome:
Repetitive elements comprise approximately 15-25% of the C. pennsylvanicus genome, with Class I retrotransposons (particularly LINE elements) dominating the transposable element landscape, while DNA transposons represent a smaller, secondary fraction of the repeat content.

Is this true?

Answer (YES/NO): NO